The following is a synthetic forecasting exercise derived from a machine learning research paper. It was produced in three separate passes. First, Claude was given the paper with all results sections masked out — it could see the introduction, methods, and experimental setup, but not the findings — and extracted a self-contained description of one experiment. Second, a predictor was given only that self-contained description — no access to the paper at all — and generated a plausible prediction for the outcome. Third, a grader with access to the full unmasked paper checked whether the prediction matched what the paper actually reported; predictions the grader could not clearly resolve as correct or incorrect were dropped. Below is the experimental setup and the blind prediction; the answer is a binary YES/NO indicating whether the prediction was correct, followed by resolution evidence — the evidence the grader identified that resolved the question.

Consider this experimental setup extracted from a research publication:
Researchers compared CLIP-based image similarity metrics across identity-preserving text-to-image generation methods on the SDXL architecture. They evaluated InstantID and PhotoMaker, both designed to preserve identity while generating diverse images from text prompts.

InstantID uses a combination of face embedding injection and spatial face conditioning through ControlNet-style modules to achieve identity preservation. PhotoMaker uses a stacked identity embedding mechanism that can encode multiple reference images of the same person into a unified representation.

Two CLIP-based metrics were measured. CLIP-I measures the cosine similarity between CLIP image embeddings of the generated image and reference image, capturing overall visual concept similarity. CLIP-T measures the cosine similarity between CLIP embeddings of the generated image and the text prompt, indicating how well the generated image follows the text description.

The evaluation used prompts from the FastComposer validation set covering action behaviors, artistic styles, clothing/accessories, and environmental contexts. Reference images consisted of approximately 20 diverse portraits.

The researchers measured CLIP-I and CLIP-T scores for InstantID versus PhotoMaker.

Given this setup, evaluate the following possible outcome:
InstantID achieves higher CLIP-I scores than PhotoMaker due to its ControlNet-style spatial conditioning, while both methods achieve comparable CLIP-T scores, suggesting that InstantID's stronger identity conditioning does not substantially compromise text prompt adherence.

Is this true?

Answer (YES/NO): NO